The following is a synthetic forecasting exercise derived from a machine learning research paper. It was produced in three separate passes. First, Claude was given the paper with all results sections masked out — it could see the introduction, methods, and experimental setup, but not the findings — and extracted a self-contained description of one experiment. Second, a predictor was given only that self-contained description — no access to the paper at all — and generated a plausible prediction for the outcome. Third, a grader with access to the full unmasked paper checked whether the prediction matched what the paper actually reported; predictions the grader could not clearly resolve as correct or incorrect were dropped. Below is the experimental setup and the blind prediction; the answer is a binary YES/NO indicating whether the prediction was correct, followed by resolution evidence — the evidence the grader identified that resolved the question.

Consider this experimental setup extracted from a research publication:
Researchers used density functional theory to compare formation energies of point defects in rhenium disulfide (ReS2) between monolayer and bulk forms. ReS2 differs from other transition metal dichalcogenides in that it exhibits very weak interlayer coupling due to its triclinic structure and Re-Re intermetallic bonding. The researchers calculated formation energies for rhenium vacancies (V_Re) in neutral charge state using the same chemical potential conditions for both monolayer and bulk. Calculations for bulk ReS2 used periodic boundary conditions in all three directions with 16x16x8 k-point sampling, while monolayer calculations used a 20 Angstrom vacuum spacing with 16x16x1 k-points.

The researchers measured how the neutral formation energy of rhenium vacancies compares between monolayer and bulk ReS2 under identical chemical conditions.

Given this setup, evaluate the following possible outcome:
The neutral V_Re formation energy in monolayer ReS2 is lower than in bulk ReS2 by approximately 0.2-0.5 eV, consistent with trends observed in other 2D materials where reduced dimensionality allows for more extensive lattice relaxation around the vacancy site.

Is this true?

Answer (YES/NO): NO